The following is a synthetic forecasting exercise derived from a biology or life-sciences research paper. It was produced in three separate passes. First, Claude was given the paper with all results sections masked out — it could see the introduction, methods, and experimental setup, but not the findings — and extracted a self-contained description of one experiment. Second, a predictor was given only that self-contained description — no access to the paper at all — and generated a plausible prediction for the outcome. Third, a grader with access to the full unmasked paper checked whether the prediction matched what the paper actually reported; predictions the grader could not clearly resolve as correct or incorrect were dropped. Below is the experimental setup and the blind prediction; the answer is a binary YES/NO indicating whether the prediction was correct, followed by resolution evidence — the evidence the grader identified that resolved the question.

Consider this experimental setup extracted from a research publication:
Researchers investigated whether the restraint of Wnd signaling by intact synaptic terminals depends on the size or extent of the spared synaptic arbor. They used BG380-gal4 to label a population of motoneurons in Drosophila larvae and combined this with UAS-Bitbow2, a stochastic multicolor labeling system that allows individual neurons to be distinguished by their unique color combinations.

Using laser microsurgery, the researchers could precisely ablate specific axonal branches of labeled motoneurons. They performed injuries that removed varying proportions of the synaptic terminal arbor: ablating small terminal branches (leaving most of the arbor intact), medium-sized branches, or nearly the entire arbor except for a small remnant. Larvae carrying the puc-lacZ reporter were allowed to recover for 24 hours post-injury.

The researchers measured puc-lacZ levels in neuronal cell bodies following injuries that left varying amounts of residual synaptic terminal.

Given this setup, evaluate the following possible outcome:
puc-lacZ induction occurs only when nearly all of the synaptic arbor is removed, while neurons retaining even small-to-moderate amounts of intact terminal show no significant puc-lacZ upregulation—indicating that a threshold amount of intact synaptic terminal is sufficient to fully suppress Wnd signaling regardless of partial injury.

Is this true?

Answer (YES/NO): YES